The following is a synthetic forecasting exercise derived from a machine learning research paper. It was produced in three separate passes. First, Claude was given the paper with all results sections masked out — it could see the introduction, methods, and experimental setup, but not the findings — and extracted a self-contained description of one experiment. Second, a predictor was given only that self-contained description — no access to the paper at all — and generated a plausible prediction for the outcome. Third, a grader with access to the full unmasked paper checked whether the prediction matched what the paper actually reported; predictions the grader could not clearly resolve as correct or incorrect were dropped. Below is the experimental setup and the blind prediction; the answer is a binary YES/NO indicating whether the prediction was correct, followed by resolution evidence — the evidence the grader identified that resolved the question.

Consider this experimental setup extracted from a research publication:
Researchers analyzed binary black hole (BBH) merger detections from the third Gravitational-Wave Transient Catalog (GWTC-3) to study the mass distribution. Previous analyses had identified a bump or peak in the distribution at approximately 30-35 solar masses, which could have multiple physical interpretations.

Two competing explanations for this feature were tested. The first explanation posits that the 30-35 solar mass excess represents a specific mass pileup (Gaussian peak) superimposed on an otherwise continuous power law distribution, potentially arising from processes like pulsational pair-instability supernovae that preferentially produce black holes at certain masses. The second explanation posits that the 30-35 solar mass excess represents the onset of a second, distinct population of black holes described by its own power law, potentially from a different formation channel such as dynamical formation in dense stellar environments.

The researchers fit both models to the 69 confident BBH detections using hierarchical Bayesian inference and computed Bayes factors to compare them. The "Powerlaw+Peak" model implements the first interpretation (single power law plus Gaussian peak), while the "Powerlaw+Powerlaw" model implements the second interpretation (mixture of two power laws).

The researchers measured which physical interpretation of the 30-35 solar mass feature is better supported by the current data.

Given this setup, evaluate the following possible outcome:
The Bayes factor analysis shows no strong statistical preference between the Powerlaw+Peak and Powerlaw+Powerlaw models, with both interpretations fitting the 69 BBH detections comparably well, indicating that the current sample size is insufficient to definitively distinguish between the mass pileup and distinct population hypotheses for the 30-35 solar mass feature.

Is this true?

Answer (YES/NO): YES